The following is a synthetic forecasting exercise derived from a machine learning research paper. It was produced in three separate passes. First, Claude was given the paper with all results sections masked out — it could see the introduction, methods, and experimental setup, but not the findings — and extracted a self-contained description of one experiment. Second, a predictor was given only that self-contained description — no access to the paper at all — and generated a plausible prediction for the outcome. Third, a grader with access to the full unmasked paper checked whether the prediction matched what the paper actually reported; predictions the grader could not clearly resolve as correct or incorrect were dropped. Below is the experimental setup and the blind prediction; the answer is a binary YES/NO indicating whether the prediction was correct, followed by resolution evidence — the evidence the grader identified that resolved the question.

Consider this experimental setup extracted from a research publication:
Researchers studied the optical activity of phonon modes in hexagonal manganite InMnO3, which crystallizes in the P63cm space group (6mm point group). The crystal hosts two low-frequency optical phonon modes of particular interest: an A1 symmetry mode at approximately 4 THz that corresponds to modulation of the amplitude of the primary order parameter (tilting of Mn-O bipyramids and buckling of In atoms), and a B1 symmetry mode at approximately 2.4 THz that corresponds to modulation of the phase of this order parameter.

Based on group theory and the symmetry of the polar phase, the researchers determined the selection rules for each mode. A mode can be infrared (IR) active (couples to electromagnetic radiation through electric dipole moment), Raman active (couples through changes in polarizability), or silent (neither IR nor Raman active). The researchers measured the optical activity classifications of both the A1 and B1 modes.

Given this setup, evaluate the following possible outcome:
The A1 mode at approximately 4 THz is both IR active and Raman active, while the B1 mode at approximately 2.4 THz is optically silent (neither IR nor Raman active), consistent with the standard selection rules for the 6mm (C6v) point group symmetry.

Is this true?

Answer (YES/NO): YES